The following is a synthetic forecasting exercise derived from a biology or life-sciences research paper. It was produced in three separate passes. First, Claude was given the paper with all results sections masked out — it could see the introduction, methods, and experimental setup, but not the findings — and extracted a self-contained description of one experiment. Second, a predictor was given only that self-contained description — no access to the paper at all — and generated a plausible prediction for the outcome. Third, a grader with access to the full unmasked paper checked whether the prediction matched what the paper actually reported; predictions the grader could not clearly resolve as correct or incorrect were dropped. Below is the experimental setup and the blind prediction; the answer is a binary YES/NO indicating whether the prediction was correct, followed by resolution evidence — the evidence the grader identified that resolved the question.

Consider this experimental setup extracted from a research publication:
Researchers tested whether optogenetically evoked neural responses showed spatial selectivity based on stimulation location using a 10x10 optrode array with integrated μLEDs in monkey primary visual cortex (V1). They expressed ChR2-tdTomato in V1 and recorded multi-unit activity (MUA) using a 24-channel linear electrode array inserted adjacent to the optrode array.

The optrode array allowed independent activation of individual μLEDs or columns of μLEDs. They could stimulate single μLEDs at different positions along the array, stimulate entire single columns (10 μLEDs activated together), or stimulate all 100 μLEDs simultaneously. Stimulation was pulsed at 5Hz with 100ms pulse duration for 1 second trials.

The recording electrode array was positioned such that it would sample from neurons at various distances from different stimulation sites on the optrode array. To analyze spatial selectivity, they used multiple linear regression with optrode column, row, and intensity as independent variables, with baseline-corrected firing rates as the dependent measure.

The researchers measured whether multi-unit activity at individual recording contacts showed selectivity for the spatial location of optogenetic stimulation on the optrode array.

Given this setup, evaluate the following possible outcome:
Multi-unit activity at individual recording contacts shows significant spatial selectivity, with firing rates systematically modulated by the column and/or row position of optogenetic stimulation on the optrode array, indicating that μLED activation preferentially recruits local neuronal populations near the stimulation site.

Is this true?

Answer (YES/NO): YES